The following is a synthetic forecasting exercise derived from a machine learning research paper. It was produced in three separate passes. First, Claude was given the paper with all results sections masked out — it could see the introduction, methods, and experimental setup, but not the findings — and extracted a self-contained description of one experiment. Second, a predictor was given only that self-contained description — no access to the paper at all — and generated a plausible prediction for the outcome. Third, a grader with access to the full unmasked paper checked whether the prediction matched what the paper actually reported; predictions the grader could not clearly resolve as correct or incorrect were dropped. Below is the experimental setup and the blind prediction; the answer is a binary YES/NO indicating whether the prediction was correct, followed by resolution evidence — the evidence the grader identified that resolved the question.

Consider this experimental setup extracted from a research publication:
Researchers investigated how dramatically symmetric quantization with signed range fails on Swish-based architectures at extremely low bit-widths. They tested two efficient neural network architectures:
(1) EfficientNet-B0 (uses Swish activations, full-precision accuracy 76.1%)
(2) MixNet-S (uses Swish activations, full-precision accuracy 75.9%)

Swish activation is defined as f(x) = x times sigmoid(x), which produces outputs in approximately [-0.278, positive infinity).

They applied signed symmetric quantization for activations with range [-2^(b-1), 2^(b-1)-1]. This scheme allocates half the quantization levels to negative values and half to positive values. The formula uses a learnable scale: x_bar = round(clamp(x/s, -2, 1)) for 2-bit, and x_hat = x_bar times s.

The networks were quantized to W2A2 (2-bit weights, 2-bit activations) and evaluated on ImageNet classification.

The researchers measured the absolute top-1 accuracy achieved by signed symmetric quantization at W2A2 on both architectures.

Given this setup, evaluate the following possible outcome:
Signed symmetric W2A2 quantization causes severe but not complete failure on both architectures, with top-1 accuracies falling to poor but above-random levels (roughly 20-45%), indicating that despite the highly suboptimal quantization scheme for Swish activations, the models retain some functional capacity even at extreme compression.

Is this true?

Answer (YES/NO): YES